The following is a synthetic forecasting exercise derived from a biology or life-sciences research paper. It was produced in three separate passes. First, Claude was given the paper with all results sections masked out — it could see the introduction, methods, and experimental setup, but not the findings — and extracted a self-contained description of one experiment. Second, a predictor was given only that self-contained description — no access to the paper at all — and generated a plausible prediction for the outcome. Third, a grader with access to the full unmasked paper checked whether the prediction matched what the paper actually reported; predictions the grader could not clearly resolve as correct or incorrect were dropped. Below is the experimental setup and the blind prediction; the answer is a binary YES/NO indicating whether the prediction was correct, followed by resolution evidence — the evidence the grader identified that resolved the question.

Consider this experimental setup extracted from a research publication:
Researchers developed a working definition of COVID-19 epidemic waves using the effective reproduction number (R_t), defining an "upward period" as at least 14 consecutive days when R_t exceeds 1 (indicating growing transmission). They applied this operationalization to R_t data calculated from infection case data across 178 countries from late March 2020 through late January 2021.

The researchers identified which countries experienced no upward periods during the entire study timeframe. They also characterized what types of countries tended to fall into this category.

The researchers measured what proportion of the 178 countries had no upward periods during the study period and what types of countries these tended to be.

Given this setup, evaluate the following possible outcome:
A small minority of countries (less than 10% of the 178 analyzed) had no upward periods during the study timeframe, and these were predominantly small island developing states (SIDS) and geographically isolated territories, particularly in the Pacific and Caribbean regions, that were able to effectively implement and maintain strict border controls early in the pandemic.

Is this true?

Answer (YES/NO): NO